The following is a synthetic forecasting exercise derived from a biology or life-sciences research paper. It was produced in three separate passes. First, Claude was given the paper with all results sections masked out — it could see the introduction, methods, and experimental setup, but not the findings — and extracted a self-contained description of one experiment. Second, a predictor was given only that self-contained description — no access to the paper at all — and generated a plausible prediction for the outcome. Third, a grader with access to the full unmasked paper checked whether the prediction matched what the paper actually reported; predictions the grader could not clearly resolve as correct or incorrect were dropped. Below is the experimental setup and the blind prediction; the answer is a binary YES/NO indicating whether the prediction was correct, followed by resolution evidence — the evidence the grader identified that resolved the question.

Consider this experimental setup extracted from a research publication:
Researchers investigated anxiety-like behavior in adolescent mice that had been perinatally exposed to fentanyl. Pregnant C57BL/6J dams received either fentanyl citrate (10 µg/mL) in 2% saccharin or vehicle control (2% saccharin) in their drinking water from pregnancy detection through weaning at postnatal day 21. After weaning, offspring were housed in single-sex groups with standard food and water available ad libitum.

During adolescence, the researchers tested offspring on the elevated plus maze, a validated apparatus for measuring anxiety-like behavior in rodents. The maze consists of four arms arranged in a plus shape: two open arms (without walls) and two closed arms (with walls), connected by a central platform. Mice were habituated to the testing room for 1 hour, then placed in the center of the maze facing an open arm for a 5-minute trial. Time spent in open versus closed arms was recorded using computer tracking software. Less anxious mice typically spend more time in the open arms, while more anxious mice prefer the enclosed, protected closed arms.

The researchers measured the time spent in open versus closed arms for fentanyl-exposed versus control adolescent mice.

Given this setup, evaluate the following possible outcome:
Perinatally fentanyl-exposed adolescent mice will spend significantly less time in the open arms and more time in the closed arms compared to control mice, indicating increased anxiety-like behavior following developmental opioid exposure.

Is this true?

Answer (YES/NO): NO